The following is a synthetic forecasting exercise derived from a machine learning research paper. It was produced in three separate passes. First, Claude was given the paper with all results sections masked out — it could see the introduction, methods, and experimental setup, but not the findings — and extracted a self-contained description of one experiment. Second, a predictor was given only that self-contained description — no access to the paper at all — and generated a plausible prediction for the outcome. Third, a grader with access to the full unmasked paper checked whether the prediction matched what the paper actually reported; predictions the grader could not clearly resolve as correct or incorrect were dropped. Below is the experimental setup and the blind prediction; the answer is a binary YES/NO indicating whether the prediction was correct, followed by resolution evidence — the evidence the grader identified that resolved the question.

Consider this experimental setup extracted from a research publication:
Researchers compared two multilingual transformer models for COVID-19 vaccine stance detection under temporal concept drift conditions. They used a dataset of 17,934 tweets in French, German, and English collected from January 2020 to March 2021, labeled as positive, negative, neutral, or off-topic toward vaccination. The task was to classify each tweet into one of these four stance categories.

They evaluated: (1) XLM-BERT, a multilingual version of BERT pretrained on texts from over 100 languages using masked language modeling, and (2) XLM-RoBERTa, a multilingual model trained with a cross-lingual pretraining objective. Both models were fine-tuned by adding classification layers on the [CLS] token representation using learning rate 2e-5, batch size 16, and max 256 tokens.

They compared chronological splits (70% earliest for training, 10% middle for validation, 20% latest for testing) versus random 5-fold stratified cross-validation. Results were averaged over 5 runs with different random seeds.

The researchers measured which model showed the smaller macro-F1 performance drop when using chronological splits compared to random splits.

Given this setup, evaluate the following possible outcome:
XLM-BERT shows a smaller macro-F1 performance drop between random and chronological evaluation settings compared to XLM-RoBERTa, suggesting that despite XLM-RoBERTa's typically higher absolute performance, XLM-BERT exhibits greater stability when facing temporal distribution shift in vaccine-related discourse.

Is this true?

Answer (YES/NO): NO